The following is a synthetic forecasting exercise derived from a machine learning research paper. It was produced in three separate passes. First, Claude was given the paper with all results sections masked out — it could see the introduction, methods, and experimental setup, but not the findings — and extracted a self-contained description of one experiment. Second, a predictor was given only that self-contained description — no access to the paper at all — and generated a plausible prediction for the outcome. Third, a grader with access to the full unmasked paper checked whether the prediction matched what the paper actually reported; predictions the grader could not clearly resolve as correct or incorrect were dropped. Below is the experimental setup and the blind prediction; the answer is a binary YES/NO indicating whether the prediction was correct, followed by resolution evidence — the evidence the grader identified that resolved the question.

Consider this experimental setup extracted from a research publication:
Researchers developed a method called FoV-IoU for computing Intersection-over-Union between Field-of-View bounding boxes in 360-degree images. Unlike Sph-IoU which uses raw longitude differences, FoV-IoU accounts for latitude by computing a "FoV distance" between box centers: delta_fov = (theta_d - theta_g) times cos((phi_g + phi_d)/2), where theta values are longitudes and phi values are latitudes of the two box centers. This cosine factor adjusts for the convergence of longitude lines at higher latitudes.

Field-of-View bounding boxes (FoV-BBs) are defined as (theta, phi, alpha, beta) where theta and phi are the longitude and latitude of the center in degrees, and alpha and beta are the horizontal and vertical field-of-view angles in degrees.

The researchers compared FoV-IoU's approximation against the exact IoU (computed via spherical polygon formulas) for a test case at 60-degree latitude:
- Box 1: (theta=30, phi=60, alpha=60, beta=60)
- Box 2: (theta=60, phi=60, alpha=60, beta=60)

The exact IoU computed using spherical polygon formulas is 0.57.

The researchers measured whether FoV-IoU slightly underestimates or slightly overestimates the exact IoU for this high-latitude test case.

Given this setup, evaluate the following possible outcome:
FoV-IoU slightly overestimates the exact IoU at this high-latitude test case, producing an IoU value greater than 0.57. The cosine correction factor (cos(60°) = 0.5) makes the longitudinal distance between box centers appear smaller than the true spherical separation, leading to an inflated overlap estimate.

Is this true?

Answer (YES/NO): YES